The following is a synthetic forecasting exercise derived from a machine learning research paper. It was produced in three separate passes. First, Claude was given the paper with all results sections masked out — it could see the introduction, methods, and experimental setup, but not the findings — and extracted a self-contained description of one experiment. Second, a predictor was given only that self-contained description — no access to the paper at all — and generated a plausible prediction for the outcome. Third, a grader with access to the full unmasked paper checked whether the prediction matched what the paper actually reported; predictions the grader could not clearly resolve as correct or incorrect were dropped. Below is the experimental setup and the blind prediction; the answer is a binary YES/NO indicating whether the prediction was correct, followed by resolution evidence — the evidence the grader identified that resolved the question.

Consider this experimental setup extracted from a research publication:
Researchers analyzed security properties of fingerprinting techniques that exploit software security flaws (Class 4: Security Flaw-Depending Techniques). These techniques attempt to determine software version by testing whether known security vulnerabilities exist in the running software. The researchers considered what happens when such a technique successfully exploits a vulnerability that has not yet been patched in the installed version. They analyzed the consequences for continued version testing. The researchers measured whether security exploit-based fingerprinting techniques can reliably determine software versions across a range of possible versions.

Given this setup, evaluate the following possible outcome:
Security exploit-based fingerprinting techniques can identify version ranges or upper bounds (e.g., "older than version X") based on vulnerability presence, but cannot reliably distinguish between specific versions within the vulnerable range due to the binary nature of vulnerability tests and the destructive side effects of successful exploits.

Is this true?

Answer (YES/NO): NO